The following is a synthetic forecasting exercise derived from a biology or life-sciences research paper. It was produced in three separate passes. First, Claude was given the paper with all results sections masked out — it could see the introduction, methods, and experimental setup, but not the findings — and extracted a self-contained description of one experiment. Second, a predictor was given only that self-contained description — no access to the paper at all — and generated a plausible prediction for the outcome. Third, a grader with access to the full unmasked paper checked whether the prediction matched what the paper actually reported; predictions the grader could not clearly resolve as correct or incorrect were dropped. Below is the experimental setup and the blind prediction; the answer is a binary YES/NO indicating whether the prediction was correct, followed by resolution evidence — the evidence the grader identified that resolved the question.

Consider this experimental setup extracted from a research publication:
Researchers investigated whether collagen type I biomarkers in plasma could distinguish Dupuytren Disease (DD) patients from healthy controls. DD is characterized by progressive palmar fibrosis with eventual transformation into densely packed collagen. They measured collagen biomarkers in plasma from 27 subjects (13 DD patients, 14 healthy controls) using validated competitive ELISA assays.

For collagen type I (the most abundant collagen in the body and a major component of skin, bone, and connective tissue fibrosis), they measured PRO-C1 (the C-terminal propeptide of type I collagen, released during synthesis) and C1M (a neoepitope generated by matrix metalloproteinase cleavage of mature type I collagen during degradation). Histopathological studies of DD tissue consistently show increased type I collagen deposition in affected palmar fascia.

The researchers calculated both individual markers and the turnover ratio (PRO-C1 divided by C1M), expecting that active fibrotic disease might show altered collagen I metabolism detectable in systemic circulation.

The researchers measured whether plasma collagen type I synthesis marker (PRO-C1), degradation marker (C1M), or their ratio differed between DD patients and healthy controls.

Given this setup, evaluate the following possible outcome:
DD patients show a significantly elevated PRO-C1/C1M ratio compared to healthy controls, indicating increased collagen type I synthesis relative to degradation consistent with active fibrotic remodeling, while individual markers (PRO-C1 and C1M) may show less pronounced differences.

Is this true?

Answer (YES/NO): NO